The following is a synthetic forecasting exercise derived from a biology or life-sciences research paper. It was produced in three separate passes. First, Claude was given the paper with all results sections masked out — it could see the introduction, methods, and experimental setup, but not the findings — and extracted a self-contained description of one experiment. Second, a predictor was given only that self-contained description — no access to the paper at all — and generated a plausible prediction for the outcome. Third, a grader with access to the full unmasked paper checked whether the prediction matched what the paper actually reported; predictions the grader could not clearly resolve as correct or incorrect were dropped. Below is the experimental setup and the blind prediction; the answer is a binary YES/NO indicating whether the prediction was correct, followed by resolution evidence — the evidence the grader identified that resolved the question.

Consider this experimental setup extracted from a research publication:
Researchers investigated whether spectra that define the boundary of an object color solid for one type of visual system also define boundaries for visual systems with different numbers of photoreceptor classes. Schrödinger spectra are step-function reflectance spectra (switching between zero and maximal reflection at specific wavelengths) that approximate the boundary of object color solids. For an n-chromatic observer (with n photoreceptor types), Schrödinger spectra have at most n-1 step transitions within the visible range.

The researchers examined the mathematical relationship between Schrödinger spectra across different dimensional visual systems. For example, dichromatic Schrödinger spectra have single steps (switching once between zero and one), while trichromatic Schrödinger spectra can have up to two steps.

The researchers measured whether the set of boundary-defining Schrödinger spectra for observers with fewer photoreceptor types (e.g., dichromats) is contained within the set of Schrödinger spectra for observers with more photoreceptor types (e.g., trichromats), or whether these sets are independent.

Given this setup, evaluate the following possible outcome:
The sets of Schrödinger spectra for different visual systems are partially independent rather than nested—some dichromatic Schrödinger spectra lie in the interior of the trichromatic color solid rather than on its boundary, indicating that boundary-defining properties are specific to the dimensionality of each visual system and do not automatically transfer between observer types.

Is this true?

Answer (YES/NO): NO